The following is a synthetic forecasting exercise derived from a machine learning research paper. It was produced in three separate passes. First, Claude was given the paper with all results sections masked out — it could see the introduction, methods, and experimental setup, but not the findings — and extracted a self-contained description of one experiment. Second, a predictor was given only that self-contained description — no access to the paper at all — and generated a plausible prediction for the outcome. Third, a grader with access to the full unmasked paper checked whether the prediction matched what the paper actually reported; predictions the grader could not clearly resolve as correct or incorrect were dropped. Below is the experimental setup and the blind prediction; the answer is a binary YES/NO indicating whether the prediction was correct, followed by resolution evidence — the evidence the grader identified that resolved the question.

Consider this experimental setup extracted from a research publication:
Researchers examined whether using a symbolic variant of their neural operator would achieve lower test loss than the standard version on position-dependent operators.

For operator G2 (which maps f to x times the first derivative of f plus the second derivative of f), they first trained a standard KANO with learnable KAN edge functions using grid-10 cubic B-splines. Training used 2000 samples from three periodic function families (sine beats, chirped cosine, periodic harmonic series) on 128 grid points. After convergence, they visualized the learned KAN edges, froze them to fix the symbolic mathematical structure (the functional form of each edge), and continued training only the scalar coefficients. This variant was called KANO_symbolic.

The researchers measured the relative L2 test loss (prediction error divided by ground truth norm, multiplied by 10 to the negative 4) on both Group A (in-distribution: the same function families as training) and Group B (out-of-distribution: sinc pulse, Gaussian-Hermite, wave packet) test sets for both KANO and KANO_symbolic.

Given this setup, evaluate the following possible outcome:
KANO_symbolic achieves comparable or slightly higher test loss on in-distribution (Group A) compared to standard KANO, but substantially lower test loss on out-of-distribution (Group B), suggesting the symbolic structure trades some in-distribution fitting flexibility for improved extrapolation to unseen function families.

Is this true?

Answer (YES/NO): NO